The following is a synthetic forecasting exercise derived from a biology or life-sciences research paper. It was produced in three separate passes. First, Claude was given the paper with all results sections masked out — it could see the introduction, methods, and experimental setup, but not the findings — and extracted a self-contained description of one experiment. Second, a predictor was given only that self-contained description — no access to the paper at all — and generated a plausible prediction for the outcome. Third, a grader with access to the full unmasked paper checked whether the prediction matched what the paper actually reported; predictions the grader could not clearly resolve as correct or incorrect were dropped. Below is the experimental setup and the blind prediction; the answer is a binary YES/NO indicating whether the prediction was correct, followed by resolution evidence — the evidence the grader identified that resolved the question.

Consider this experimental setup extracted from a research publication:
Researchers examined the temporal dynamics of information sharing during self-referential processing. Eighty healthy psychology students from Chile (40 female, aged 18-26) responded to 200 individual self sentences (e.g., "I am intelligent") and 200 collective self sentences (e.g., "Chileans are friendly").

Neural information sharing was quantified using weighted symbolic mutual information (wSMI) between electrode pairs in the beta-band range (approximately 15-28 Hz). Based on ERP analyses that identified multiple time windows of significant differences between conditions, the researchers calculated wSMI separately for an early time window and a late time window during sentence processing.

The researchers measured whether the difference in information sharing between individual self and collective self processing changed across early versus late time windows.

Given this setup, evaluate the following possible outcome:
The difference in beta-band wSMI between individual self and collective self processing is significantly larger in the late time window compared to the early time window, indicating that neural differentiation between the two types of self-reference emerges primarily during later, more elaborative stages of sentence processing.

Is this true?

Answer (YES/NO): NO